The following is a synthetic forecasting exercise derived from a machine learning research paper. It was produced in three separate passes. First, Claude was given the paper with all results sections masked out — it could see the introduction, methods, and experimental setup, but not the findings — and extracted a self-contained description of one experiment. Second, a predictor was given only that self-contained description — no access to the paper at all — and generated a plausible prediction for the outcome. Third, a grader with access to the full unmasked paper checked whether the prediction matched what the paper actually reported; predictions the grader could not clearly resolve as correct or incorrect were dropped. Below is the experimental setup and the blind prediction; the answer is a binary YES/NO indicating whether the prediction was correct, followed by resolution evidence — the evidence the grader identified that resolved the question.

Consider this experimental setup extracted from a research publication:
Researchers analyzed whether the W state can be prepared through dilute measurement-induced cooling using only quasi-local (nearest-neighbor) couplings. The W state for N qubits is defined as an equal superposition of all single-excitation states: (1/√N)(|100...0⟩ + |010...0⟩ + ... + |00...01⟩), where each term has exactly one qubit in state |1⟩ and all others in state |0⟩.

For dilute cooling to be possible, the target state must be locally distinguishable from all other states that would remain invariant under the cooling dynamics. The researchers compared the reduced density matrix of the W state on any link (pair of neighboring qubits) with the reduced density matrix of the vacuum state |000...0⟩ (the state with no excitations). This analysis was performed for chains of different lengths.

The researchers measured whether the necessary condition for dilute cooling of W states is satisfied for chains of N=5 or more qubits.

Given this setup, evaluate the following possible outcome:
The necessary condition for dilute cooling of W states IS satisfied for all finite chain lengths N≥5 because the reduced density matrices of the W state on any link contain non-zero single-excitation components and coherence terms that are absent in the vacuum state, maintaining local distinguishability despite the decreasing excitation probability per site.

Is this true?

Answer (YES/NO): NO